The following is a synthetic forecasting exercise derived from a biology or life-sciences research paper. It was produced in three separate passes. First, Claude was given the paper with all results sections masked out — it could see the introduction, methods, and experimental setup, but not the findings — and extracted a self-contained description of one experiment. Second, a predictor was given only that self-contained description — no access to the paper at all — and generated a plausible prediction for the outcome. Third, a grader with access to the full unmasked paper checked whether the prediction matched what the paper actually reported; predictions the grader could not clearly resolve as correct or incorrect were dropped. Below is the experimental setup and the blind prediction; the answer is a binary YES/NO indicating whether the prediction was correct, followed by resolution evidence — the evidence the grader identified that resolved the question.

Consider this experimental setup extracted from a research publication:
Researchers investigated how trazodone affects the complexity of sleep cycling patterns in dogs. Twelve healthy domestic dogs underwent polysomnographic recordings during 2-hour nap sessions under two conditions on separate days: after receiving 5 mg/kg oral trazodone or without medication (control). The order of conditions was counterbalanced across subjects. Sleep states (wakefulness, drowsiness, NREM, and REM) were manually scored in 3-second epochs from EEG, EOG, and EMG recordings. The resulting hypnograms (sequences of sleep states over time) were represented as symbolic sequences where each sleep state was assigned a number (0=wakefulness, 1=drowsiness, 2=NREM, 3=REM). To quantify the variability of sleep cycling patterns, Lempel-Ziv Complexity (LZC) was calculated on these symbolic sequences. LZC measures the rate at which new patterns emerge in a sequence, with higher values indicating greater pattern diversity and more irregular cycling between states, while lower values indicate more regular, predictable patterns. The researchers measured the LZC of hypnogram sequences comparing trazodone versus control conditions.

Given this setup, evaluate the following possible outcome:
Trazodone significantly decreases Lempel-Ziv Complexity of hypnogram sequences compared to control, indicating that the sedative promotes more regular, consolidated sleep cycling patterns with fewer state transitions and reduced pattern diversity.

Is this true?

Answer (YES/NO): YES